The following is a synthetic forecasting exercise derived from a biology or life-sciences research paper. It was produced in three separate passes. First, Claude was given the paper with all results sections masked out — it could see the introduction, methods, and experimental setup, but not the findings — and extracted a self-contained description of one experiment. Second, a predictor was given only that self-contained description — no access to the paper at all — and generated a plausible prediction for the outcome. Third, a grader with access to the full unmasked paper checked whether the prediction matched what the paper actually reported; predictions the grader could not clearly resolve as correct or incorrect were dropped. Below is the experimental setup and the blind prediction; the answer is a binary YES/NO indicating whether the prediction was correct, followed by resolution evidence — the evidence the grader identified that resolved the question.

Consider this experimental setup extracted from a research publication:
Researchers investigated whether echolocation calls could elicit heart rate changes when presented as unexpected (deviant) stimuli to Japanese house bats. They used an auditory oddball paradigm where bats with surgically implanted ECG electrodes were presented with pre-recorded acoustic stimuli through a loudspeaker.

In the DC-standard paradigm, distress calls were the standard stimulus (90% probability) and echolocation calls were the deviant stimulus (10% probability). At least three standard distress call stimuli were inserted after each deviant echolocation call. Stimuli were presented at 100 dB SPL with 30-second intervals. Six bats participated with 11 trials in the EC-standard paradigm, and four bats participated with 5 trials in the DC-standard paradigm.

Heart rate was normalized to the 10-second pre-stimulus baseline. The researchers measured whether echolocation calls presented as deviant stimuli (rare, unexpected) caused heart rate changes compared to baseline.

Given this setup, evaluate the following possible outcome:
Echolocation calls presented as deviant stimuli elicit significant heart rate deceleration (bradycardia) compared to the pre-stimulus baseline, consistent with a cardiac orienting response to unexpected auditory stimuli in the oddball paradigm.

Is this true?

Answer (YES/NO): NO